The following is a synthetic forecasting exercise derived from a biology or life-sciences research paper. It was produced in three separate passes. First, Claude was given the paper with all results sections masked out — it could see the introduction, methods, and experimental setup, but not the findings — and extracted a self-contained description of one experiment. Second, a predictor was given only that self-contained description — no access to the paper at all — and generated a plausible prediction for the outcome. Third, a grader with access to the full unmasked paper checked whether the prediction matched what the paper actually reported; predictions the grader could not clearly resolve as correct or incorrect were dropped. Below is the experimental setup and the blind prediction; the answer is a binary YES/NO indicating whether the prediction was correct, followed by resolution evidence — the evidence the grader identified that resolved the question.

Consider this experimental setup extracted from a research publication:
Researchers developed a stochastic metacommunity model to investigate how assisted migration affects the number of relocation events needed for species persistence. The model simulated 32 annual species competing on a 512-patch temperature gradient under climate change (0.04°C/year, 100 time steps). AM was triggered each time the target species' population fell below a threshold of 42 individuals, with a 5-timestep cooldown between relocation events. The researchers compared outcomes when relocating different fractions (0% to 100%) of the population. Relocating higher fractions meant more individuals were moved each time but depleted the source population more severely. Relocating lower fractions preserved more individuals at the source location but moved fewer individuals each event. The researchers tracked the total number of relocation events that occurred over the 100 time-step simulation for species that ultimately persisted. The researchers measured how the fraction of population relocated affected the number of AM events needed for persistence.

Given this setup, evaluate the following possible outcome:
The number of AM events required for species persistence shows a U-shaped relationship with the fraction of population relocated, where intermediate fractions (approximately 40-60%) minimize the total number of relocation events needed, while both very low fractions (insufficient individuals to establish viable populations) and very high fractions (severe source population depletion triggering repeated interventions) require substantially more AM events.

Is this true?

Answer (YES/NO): NO